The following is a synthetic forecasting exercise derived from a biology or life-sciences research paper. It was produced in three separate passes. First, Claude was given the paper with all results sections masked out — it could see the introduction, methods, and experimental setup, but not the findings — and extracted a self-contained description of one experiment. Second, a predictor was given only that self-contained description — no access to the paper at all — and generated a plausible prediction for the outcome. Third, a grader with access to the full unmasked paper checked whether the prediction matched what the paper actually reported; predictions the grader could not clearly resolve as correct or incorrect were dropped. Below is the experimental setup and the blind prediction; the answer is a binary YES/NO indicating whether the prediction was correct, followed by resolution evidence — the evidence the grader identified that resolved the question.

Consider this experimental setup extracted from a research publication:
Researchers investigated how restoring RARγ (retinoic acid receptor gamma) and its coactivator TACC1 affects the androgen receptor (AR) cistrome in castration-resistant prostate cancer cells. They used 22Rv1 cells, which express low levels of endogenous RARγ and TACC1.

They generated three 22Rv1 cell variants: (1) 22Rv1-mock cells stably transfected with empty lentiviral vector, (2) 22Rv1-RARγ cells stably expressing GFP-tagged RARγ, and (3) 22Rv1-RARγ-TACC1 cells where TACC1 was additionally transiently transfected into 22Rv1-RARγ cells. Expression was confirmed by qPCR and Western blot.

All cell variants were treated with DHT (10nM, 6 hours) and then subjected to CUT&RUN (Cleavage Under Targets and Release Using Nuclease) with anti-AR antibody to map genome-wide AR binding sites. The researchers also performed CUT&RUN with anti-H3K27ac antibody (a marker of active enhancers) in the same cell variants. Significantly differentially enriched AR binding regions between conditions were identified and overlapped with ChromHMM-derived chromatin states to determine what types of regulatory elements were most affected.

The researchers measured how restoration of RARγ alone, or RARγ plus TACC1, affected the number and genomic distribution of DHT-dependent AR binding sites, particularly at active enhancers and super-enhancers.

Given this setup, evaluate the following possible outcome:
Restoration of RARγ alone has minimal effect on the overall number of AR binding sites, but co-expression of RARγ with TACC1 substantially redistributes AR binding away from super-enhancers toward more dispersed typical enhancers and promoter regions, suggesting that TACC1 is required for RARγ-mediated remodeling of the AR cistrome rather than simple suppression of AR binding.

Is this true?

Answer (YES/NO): NO